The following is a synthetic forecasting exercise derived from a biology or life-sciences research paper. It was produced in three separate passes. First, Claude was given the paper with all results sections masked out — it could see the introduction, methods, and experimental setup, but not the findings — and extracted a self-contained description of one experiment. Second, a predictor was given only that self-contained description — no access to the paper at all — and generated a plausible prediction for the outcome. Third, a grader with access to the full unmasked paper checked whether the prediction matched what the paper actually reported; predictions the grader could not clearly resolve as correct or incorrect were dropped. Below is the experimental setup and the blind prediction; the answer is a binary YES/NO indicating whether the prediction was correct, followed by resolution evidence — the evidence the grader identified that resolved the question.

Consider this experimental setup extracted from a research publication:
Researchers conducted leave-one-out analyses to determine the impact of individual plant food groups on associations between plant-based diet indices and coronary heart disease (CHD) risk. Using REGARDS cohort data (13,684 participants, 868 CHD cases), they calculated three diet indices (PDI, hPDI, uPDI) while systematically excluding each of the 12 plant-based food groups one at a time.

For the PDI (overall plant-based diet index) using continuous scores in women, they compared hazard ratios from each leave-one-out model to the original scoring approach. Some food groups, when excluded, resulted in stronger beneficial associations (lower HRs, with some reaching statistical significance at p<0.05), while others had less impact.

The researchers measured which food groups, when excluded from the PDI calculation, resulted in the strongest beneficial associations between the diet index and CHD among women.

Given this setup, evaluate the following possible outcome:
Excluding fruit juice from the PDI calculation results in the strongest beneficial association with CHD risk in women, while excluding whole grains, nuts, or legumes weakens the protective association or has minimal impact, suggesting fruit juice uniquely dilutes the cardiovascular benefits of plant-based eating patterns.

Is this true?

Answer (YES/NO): NO